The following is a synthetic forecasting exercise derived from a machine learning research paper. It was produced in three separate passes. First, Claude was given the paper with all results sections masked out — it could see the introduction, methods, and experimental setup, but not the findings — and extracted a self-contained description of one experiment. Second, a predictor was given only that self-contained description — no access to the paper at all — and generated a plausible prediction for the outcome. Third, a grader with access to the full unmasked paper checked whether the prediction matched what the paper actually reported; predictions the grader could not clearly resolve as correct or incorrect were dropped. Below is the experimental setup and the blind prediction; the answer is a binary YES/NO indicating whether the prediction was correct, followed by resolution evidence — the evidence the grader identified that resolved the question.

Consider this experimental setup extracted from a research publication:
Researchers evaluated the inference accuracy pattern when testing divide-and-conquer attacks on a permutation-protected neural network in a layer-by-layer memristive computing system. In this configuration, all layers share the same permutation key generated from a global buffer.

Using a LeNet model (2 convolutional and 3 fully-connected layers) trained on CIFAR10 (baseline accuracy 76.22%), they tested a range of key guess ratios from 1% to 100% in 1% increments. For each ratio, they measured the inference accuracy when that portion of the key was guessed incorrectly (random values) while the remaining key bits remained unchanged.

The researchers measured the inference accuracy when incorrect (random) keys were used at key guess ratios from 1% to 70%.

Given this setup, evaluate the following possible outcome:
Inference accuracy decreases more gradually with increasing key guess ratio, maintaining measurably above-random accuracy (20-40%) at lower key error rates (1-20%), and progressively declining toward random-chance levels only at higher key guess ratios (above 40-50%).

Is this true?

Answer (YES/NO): NO